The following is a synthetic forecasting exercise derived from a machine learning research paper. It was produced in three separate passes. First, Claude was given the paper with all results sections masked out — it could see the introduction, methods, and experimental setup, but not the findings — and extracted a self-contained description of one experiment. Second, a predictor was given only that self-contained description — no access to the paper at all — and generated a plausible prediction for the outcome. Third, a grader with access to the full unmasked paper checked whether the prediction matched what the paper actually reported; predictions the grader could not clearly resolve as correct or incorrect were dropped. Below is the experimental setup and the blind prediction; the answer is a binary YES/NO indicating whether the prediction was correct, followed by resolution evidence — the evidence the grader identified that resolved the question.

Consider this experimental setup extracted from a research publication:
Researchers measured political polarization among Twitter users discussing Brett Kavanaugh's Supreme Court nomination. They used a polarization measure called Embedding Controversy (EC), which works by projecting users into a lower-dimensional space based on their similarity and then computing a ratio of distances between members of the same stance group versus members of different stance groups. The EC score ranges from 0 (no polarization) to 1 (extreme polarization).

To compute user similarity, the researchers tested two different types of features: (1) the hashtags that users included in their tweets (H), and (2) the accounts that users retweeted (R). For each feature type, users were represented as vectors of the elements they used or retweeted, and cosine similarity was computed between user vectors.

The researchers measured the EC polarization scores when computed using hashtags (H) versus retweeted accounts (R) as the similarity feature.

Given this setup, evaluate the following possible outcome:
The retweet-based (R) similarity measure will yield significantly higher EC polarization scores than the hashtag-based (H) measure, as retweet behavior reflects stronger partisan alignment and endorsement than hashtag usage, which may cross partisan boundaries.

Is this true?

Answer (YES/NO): NO